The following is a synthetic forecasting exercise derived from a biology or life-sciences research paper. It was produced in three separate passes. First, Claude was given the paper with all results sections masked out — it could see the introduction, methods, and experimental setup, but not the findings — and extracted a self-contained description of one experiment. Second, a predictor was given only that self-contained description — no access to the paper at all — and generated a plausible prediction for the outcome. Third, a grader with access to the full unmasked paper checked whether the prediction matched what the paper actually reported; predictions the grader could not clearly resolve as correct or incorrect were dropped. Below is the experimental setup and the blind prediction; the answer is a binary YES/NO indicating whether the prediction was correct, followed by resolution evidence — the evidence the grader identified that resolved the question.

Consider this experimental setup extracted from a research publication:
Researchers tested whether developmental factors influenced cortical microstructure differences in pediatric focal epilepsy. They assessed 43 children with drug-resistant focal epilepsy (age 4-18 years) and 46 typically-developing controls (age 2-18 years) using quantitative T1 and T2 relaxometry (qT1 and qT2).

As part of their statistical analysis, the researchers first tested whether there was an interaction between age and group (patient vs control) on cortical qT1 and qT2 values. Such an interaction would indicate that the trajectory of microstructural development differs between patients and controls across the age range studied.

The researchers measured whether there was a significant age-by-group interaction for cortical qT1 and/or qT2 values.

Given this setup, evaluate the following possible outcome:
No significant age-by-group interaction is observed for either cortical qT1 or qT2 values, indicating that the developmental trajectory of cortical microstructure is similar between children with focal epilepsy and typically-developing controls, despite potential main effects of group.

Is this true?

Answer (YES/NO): YES